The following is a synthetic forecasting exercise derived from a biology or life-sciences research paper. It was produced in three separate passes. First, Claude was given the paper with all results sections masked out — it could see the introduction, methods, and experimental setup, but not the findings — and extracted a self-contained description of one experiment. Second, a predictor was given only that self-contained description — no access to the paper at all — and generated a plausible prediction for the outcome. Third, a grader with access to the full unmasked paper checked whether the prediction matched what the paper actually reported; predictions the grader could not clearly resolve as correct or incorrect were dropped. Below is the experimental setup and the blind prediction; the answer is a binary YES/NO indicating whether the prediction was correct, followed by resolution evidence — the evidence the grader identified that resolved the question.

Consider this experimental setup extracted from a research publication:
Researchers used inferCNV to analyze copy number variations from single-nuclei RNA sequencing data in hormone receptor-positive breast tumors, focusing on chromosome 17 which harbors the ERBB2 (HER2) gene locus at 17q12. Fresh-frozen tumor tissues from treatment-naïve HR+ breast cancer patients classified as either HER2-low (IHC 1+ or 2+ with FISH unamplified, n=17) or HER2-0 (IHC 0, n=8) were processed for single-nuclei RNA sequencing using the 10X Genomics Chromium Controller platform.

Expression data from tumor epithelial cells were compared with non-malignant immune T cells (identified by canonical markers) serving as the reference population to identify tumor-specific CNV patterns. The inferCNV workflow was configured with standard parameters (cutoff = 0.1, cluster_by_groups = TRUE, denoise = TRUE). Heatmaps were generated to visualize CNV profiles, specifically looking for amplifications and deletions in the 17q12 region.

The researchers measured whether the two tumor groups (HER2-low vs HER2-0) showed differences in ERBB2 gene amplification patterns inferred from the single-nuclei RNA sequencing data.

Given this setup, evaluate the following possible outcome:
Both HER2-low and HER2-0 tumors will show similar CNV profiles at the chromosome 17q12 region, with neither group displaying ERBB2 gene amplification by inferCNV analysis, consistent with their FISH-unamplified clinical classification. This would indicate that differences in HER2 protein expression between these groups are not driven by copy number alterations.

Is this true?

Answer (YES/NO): NO